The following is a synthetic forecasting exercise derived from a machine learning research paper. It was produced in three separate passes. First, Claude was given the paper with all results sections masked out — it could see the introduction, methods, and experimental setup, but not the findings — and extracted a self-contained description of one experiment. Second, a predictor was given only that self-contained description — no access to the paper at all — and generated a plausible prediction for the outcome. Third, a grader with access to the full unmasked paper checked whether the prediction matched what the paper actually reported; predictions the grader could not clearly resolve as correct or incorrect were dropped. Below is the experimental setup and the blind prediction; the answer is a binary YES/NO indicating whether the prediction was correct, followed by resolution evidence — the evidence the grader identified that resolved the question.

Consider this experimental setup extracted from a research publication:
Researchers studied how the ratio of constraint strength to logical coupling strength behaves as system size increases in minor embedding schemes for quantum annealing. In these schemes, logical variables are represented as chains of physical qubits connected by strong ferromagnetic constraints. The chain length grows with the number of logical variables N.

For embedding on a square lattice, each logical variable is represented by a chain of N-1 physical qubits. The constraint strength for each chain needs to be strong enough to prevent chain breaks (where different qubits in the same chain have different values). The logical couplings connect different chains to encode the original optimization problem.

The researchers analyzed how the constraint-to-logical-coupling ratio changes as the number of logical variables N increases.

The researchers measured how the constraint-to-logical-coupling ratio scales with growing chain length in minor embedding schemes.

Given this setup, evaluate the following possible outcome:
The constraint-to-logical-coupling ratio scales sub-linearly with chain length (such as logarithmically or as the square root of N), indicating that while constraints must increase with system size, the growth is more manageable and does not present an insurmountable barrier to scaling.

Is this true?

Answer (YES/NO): NO